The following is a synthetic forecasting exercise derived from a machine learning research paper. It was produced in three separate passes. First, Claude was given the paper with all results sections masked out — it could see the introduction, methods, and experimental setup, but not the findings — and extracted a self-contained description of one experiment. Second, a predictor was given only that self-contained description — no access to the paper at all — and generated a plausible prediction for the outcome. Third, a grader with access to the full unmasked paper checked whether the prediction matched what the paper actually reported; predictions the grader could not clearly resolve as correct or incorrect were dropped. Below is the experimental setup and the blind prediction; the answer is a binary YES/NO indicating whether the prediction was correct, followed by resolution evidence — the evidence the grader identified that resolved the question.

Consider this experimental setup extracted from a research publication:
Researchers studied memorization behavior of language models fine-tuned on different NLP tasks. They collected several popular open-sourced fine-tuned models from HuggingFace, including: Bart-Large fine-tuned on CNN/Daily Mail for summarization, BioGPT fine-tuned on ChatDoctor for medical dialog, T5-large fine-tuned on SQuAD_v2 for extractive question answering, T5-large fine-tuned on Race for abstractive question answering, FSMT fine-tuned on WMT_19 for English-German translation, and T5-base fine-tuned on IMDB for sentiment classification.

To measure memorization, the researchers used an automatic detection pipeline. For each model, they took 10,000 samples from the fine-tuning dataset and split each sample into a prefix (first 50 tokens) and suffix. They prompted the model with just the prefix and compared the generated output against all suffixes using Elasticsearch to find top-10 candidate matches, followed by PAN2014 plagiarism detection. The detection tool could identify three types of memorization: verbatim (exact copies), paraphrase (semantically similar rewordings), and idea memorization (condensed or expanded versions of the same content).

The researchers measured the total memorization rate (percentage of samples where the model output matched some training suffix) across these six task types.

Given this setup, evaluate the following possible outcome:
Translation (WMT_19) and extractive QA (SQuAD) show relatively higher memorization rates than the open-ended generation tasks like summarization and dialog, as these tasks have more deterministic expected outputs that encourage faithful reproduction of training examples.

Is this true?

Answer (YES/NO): NO